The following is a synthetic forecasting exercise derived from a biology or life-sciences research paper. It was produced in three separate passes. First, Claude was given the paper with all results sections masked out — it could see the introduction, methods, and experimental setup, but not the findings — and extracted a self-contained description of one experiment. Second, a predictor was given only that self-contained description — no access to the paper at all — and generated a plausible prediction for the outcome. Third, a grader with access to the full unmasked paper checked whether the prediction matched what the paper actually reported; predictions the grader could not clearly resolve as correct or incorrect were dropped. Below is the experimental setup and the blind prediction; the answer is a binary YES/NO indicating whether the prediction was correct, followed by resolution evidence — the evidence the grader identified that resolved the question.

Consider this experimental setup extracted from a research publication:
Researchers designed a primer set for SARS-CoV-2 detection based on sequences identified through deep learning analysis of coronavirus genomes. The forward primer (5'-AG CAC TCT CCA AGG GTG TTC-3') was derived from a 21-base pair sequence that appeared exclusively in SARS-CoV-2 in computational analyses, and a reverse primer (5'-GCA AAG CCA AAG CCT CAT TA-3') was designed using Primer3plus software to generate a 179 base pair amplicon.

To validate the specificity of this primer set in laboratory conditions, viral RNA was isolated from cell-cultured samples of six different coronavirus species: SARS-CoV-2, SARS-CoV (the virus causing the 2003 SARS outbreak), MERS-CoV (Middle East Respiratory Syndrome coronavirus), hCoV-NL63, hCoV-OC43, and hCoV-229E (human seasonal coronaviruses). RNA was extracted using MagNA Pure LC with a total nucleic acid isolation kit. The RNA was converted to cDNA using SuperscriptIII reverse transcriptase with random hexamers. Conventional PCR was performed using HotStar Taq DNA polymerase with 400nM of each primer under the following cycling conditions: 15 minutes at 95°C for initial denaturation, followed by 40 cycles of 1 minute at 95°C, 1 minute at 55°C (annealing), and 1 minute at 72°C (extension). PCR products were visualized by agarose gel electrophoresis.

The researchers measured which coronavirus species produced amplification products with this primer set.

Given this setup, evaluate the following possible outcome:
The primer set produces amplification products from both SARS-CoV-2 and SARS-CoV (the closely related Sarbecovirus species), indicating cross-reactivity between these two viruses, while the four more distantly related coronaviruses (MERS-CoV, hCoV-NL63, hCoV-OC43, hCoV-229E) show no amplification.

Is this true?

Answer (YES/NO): NO